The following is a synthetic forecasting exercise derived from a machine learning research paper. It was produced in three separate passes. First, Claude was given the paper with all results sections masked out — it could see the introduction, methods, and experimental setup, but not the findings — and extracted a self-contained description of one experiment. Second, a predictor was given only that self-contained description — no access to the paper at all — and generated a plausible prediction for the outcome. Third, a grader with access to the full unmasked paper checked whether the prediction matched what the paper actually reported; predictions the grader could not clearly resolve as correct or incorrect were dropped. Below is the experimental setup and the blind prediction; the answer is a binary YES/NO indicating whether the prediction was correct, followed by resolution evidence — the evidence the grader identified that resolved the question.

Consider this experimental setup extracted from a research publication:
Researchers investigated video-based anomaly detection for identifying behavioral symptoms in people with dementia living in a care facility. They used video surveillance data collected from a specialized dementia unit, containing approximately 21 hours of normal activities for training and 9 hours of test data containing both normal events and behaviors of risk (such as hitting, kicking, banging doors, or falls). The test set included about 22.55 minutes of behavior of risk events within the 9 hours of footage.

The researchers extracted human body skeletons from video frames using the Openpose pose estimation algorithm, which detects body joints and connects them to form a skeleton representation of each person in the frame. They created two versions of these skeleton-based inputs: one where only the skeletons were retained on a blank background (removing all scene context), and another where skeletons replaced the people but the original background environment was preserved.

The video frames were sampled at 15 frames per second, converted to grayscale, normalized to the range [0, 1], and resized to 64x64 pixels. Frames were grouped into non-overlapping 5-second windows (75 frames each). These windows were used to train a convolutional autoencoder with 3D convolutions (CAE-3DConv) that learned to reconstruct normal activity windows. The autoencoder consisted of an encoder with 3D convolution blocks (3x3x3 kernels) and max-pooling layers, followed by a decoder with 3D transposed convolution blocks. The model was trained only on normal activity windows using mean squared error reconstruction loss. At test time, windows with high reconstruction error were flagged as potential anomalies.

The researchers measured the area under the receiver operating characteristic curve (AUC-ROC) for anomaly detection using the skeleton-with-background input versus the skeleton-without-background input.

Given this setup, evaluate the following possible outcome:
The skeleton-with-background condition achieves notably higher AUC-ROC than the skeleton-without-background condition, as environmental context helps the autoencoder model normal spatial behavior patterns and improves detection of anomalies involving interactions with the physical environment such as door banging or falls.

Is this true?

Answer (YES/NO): YES